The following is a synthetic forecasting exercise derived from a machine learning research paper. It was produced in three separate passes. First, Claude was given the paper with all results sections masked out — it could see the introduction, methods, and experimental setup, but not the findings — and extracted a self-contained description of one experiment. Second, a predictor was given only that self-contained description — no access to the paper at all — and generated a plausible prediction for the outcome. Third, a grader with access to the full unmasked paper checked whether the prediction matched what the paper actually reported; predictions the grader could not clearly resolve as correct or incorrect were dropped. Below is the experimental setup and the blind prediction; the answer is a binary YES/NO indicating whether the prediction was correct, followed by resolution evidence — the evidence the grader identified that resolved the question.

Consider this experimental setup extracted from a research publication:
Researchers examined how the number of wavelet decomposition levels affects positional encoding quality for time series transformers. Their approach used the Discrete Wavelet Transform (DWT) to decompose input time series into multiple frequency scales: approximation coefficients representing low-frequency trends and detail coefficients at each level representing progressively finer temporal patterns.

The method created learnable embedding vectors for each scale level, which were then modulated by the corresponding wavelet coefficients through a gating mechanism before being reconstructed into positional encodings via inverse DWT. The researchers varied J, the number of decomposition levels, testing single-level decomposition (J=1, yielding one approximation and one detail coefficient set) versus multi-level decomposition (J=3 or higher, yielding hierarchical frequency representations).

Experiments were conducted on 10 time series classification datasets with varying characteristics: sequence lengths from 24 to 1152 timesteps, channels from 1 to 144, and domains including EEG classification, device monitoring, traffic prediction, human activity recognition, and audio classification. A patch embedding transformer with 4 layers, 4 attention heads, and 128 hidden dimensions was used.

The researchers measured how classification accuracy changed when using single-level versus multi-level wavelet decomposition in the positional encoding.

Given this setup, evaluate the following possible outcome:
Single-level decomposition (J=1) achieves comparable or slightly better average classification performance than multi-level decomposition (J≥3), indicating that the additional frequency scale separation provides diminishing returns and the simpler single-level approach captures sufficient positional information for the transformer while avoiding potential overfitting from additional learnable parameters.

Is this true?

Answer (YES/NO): NO